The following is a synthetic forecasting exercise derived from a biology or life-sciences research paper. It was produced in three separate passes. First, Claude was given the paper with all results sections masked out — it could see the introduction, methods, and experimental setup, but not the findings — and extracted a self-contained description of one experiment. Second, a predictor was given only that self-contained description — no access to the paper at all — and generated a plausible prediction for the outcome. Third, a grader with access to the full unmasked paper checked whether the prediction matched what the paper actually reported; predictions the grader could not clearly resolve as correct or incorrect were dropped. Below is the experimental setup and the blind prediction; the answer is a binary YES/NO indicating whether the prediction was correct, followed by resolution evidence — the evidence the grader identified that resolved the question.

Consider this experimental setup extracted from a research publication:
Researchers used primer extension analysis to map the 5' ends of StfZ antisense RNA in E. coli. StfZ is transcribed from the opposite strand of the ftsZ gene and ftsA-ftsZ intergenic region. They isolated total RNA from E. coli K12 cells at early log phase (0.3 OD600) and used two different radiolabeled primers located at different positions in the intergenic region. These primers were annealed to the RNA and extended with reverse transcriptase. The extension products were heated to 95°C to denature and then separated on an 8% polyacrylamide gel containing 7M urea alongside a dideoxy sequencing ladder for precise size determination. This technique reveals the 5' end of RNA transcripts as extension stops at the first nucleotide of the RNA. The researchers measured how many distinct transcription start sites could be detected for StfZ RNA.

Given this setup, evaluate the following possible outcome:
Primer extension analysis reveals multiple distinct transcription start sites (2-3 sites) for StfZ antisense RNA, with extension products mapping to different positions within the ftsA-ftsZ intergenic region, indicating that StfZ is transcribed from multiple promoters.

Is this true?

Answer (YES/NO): NO